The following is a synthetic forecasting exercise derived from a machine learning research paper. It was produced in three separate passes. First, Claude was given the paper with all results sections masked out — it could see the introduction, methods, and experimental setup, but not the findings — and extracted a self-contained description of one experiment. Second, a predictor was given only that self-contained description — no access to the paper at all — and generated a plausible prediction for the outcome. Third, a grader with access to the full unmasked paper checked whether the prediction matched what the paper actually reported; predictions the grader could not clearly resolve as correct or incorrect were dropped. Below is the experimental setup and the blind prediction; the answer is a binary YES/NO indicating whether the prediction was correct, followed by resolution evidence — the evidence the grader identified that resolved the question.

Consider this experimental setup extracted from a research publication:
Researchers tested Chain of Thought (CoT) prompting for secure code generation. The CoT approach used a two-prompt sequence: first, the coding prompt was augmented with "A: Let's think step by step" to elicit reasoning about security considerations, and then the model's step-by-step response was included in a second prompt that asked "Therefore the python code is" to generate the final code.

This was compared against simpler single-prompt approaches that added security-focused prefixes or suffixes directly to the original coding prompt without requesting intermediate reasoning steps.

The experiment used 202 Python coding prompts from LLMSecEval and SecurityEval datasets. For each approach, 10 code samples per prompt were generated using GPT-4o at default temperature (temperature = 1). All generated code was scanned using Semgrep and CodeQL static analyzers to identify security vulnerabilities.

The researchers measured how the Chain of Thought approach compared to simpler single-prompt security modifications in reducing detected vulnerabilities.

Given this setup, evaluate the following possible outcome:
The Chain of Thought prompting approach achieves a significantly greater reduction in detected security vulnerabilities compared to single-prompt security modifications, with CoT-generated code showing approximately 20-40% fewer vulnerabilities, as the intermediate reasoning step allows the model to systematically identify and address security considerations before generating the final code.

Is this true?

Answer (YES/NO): NO